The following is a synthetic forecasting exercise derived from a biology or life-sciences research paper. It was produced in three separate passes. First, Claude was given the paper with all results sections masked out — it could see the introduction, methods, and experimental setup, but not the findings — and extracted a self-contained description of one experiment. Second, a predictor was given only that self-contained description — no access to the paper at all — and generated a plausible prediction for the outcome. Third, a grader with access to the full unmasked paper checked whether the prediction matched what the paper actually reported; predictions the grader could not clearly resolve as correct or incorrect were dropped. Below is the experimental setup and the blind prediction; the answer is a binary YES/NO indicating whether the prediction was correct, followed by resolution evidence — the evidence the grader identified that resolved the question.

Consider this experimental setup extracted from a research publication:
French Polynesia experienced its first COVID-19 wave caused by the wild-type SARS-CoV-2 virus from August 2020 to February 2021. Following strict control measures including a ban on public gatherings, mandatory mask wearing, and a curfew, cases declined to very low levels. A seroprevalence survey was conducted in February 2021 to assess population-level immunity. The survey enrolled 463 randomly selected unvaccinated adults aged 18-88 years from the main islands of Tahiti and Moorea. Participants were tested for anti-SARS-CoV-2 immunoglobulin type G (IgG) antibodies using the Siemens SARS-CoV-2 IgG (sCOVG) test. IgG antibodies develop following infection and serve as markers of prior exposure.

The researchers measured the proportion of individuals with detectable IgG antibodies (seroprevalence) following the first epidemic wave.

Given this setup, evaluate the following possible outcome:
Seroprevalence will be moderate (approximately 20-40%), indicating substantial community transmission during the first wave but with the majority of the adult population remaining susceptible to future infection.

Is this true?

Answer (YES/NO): NO